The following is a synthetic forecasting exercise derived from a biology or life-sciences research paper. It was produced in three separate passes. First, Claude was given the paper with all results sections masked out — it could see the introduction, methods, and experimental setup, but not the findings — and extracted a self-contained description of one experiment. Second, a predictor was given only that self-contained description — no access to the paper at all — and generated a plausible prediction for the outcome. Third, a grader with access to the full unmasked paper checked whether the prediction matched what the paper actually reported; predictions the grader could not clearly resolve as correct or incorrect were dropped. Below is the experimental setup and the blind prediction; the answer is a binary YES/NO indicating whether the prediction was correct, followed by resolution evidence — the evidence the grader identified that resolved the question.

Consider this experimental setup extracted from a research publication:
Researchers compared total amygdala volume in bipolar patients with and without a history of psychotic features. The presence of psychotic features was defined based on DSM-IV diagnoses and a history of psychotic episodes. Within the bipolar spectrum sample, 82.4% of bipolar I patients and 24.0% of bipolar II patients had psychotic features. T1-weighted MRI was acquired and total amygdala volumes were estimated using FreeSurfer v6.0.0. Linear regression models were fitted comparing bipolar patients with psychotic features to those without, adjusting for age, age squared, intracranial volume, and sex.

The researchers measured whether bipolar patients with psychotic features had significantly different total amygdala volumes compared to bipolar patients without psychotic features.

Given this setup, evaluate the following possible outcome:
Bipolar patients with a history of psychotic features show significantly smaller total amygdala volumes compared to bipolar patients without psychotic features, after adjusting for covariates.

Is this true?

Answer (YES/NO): NO